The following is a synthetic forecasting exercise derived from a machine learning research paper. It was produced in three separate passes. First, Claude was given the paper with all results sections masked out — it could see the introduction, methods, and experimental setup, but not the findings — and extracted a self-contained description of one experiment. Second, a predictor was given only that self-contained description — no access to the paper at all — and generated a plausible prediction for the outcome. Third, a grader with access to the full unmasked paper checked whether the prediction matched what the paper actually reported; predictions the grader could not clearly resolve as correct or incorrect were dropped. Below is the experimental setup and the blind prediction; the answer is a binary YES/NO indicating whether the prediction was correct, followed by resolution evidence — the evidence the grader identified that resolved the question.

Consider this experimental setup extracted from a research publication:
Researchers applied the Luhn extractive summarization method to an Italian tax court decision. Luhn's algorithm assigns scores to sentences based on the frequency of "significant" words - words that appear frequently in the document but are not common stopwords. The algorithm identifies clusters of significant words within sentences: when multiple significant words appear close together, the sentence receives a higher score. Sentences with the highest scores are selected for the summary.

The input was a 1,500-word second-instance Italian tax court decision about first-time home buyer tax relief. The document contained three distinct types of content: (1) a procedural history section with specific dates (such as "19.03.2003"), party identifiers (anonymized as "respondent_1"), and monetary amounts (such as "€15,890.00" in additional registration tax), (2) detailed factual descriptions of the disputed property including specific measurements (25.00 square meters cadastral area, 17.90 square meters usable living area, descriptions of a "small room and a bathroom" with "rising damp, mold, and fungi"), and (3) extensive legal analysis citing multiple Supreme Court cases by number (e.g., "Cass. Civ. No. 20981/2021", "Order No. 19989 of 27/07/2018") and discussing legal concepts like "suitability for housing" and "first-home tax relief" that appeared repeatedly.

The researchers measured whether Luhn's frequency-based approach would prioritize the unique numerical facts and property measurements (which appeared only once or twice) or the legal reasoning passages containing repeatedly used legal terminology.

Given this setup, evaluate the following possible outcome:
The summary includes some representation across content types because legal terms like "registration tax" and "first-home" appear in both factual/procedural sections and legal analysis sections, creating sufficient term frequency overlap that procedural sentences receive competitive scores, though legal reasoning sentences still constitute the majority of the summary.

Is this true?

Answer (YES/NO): NO